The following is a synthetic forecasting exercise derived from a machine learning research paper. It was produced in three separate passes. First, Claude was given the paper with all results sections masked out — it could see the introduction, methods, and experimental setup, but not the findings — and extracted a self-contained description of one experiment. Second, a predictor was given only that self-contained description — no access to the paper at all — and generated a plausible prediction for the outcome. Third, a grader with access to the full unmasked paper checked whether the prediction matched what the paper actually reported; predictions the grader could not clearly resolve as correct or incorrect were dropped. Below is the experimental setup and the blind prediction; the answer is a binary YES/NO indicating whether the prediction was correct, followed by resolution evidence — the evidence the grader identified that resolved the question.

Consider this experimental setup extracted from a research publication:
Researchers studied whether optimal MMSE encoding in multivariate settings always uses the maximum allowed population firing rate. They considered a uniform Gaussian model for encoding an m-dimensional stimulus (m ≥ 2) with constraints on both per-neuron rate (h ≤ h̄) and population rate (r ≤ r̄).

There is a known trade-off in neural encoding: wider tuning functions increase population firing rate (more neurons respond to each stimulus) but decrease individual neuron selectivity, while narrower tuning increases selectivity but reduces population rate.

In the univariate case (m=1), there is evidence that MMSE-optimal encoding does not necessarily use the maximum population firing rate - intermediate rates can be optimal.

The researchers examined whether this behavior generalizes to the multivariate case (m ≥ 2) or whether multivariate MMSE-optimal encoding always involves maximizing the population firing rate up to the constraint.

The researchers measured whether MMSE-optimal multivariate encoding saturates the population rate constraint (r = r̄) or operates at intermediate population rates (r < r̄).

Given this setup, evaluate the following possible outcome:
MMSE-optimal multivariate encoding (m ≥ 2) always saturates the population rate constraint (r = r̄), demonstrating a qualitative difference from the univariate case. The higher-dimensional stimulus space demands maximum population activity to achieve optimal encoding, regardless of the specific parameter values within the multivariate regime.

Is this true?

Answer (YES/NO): YES